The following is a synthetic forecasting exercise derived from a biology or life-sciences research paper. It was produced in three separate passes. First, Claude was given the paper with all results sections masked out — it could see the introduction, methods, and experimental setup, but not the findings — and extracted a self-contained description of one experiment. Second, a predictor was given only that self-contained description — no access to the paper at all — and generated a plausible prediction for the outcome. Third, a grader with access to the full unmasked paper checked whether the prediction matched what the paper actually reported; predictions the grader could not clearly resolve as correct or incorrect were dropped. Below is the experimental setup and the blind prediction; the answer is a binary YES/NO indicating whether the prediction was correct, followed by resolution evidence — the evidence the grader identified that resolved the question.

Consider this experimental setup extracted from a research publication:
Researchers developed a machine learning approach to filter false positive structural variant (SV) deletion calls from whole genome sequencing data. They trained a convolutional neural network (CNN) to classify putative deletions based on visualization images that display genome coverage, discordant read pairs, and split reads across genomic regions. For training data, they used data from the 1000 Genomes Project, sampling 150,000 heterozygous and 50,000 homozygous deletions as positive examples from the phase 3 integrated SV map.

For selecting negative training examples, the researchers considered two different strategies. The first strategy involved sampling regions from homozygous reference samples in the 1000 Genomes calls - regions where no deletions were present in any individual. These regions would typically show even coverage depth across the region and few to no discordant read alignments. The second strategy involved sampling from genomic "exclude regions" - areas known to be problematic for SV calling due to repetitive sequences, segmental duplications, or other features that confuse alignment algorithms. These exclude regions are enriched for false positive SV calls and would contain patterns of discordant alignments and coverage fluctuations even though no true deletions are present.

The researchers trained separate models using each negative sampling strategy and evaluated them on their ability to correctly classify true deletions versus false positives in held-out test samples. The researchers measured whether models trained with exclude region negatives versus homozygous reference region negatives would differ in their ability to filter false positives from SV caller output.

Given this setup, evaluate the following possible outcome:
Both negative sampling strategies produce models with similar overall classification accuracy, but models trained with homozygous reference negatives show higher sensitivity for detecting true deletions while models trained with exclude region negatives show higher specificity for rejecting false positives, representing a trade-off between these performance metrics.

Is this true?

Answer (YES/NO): NO